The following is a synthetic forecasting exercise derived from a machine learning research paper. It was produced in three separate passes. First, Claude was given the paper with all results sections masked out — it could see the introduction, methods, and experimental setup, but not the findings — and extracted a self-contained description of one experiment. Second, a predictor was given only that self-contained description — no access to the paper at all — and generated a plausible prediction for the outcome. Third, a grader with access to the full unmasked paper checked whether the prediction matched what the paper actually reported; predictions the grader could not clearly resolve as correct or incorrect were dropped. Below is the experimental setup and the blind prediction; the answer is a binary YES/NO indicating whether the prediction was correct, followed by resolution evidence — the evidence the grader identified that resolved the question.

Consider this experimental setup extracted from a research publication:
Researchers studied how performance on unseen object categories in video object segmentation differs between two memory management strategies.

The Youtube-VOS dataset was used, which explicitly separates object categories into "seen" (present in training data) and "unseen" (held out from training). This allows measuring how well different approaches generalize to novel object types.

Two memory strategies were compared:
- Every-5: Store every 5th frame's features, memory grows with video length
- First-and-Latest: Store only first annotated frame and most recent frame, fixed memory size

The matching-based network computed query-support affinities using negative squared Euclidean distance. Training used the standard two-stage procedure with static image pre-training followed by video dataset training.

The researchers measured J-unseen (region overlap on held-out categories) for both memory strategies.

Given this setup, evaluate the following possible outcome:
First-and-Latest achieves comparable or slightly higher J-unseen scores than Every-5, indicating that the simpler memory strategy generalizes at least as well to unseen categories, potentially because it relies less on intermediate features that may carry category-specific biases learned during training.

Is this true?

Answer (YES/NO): NO